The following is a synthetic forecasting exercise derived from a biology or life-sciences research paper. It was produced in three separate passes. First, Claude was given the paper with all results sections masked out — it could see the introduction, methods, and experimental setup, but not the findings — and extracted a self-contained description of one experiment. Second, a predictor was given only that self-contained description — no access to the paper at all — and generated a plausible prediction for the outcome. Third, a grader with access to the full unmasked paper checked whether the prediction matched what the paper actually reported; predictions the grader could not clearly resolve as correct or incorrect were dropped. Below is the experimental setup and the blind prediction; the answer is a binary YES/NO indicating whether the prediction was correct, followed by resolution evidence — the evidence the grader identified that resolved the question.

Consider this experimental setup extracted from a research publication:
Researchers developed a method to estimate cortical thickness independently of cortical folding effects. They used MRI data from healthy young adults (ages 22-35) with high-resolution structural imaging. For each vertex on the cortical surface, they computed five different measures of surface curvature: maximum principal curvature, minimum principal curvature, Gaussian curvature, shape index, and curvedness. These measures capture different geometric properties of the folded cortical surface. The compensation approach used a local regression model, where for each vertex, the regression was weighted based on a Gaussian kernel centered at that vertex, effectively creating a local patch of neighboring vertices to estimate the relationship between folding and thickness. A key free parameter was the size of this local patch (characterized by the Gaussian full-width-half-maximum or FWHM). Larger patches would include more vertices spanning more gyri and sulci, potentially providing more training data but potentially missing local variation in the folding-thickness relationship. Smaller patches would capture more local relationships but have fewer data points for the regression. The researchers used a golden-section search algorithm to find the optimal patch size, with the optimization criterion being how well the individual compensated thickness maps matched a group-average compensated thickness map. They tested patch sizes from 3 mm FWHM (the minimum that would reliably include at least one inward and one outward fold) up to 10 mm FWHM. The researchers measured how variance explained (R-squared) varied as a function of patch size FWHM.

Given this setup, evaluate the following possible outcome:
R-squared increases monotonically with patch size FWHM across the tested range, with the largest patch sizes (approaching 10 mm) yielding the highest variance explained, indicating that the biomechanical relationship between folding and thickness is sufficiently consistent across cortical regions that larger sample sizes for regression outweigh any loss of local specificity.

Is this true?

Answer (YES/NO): NO